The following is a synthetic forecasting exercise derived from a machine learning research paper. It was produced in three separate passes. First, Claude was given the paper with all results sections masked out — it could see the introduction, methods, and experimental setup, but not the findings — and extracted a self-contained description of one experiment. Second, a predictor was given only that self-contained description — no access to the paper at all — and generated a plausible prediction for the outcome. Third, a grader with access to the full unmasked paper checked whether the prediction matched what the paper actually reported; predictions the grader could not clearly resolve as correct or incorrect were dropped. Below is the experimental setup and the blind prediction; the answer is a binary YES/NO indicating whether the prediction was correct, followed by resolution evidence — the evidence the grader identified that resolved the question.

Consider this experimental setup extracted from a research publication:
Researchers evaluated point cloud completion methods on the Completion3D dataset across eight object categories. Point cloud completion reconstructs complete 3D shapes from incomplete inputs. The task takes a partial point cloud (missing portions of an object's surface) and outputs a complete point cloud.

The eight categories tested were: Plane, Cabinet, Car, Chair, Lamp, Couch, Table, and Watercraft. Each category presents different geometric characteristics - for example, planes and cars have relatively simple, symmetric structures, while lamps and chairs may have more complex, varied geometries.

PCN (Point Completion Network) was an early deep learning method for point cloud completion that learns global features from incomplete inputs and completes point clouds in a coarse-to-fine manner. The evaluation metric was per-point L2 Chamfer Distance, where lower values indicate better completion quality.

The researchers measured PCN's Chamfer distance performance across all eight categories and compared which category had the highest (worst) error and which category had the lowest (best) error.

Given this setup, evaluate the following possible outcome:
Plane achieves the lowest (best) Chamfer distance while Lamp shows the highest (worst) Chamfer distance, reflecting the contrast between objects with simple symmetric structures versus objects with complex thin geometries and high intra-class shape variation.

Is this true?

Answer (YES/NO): NO